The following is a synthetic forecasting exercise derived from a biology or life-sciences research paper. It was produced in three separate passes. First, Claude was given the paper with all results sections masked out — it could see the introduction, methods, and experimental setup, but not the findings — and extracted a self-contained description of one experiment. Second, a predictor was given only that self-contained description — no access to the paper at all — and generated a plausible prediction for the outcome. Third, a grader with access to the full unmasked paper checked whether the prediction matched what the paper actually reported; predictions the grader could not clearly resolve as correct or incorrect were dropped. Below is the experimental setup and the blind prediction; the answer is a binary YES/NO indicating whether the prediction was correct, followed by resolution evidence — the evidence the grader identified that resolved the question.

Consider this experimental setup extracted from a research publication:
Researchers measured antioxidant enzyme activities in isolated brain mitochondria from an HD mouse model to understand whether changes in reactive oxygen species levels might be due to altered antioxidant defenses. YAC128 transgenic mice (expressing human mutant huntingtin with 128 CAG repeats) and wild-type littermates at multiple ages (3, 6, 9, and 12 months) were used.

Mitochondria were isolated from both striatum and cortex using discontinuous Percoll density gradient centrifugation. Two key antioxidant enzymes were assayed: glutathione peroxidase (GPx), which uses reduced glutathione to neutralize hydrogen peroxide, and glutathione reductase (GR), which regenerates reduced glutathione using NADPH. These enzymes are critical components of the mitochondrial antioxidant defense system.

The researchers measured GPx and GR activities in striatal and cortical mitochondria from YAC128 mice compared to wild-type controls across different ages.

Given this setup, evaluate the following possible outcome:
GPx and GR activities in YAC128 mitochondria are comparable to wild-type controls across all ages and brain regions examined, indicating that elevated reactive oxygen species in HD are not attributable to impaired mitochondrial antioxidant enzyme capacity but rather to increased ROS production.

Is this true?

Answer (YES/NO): YES